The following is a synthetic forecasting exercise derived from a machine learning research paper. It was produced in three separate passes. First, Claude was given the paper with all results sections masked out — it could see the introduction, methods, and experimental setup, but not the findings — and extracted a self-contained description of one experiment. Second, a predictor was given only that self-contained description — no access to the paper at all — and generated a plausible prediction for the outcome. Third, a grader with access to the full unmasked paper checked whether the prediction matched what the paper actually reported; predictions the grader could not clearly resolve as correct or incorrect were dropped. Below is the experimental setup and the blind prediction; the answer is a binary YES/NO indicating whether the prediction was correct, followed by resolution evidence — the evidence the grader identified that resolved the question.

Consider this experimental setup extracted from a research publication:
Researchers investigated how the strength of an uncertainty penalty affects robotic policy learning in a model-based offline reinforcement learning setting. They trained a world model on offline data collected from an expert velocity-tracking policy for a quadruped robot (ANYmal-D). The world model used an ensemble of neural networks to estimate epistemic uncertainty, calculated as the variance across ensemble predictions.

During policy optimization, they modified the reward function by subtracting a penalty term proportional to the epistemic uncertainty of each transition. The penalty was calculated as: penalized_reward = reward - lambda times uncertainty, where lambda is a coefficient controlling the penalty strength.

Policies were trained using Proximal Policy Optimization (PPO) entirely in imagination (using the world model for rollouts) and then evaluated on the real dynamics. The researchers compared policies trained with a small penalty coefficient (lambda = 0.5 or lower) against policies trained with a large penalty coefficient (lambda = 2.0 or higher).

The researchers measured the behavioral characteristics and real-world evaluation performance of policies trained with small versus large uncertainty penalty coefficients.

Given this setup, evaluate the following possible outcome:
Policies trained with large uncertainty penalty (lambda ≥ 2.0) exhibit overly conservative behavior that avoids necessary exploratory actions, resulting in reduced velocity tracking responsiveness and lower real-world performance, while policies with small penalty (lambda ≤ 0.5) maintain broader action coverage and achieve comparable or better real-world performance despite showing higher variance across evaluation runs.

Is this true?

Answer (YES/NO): NO